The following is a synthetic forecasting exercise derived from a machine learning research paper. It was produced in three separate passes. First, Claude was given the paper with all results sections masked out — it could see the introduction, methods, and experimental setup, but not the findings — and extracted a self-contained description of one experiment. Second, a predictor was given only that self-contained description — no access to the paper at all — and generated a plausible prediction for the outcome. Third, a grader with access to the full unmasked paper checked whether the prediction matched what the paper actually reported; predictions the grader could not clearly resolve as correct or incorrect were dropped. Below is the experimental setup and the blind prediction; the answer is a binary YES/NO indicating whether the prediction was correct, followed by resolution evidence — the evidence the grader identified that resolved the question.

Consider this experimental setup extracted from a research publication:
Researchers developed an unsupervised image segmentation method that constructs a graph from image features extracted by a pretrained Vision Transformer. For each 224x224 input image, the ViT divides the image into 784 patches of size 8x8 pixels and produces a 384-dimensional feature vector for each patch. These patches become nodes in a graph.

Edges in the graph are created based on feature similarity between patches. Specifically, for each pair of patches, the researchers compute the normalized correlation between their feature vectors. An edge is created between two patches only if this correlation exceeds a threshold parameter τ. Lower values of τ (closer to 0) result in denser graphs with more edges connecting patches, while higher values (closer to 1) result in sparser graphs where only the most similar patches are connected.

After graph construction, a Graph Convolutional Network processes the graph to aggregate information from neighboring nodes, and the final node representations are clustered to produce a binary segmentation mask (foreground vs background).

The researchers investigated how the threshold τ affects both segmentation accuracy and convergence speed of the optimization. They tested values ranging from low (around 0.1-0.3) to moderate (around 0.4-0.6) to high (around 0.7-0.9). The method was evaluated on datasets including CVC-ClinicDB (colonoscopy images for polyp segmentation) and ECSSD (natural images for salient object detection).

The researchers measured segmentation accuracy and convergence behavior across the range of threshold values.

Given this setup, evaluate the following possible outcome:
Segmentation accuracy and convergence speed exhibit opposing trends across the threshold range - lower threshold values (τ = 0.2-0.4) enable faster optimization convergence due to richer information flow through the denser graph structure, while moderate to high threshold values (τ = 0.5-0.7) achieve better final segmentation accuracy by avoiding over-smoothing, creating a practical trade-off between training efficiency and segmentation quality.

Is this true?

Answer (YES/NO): NO